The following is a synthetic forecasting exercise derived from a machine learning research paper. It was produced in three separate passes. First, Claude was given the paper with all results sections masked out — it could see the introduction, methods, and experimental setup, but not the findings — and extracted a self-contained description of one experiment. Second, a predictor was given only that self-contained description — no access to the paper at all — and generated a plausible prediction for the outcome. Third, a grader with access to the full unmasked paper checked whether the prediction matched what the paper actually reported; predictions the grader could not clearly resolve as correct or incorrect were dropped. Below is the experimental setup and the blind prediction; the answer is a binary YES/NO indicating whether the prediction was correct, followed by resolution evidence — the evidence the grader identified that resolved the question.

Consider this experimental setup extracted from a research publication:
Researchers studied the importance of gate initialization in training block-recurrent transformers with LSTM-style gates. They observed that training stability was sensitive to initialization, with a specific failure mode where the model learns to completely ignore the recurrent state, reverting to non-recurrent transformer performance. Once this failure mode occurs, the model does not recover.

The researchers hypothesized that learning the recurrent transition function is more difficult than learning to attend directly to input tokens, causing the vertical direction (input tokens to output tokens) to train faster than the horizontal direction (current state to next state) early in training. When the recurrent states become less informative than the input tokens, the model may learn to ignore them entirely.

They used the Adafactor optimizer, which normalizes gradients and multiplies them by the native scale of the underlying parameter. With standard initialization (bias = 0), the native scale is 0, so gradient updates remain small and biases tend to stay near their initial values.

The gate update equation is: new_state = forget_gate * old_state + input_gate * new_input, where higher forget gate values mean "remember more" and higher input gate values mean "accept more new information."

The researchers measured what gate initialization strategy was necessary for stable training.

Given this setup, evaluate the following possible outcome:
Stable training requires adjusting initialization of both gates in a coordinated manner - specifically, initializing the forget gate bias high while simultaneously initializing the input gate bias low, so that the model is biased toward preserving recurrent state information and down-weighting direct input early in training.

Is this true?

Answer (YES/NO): NO